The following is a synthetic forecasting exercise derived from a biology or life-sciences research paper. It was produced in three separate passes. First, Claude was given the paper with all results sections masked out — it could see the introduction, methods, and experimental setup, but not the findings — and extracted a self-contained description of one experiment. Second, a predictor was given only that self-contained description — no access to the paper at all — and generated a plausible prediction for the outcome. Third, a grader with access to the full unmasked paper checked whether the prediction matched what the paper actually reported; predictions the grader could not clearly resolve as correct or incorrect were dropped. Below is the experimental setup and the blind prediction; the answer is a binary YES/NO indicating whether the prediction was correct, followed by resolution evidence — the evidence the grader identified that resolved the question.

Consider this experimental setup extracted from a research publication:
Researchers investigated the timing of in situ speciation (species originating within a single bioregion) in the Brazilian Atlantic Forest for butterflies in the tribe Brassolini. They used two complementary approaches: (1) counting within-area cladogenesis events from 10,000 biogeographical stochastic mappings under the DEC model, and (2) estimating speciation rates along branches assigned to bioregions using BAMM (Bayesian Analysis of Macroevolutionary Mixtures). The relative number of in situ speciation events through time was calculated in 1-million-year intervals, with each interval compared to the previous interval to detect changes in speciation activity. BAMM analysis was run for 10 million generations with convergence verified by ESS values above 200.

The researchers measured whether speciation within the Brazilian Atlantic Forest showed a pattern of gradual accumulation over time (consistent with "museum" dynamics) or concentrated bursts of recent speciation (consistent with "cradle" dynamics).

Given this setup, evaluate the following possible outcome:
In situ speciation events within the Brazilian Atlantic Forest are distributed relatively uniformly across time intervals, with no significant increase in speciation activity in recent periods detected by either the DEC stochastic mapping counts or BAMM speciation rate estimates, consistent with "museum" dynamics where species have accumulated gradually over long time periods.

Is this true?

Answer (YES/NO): YES